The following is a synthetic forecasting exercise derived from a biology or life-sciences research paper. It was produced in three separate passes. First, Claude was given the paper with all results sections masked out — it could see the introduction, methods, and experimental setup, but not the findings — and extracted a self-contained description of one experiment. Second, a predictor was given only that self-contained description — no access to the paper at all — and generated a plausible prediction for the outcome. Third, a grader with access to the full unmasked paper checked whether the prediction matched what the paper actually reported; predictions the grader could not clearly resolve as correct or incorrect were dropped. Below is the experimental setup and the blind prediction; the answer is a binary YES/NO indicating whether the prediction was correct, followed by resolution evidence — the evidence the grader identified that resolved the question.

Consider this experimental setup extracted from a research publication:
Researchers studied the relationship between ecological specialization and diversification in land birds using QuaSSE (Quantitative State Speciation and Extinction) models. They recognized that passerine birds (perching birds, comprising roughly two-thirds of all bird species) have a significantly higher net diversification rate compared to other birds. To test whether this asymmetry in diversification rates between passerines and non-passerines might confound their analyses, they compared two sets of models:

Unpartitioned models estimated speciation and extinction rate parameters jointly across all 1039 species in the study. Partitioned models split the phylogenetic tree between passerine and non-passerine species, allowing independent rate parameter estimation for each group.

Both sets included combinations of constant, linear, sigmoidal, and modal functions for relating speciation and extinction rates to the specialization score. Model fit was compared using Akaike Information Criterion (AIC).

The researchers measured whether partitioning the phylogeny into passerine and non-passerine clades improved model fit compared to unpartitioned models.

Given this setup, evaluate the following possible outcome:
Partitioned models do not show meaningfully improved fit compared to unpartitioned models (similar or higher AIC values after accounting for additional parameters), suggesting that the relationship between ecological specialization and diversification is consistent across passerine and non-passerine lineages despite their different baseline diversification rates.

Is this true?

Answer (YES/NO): YES